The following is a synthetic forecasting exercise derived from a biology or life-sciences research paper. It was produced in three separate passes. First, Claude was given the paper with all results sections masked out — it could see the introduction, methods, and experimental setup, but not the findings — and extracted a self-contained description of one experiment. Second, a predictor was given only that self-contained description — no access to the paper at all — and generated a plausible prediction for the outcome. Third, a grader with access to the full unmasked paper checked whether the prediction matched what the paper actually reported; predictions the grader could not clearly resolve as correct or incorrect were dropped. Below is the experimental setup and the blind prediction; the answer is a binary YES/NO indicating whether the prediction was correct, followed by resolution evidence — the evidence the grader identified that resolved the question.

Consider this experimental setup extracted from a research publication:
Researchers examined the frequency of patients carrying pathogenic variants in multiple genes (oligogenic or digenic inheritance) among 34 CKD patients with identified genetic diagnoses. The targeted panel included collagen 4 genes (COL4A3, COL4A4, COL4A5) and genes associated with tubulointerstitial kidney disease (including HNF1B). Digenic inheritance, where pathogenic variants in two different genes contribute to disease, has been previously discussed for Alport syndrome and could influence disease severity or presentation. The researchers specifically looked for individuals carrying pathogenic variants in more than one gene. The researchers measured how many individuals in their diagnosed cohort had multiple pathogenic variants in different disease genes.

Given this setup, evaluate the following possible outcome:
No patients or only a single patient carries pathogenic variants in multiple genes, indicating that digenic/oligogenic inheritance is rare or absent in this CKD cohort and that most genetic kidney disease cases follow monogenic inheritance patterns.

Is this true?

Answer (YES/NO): NO